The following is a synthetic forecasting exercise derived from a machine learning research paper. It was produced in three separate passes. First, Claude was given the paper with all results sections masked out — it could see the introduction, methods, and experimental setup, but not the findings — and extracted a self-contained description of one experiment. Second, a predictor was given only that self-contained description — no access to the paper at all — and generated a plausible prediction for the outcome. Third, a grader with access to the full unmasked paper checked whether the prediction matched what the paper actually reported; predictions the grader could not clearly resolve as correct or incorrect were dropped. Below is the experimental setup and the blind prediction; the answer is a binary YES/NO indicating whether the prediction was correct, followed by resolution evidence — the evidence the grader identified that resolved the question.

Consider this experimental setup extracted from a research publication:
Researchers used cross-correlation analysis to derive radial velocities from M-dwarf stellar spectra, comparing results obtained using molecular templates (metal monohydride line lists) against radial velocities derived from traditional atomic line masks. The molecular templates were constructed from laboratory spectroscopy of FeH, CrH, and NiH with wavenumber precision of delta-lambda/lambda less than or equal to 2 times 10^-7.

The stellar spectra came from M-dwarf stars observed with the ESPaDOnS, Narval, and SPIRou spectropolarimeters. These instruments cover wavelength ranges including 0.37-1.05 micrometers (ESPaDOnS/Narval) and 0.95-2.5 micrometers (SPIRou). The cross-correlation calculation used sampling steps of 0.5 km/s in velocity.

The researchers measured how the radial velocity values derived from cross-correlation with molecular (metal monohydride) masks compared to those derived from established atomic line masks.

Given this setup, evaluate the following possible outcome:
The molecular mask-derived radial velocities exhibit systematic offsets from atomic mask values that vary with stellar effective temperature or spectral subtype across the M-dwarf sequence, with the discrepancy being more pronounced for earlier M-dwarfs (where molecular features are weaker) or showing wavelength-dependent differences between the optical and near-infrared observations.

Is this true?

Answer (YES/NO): NO